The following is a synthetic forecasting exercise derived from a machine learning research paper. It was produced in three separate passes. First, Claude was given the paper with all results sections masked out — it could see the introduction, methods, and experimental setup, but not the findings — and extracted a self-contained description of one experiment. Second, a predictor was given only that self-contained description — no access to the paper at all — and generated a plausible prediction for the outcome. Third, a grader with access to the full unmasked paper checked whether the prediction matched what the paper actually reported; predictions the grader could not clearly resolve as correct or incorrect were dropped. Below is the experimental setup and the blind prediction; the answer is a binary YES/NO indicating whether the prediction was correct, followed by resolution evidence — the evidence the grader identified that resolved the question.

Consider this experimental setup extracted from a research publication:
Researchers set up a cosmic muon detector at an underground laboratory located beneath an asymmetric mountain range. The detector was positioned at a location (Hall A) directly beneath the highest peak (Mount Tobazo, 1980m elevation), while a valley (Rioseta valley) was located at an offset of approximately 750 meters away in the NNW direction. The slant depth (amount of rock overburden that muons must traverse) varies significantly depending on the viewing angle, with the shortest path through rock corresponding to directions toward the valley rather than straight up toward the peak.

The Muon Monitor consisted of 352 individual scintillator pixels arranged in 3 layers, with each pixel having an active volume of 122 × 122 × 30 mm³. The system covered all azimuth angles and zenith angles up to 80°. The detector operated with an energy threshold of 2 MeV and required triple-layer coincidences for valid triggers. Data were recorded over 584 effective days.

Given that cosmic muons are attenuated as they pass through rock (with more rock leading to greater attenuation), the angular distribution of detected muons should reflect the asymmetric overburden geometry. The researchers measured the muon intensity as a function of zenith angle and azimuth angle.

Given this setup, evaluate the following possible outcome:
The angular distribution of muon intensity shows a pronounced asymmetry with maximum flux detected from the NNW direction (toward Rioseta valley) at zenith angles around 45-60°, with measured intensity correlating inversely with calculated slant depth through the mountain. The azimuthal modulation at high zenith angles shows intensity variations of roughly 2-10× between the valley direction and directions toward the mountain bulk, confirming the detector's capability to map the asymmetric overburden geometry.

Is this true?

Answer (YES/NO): NO